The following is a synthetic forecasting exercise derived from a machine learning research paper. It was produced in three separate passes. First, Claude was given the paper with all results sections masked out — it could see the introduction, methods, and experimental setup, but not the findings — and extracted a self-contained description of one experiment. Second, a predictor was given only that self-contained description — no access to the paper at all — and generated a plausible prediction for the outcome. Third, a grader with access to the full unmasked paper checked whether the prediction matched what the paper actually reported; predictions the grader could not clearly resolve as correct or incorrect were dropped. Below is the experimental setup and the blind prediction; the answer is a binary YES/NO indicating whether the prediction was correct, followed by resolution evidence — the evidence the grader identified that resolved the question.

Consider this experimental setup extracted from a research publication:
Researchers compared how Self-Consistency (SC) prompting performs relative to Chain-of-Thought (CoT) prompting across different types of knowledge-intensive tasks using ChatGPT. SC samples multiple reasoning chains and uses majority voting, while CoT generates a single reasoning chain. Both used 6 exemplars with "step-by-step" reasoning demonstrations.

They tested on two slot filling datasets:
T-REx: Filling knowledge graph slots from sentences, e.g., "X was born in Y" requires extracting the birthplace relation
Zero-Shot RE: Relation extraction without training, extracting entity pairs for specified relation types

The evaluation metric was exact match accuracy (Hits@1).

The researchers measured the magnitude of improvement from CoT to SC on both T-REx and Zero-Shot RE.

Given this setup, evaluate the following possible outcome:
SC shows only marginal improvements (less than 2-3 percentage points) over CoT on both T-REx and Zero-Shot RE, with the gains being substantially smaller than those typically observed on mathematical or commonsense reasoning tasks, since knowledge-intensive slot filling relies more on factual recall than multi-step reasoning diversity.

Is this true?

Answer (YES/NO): NO